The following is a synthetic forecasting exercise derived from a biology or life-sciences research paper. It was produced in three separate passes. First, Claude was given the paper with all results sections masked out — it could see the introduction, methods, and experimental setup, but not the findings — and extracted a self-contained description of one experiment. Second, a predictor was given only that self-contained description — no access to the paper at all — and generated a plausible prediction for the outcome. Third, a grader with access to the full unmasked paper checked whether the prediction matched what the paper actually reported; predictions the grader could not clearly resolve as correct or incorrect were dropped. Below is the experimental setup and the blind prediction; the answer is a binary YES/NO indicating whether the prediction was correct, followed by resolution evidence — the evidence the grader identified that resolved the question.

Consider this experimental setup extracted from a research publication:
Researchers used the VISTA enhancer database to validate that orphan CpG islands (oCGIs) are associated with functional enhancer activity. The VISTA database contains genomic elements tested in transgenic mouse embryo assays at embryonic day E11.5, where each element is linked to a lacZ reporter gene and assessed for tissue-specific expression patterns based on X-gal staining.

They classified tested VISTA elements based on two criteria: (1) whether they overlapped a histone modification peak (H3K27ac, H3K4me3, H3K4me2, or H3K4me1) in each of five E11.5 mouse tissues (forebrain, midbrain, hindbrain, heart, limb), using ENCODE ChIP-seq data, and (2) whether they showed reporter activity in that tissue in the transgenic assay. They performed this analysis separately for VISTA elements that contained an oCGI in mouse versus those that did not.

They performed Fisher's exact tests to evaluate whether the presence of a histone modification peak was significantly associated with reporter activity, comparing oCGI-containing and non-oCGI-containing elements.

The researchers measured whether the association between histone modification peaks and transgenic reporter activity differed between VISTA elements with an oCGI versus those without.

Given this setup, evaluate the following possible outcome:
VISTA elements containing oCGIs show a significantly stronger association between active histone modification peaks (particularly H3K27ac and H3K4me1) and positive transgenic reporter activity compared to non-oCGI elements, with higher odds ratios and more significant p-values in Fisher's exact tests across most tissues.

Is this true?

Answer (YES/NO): NO